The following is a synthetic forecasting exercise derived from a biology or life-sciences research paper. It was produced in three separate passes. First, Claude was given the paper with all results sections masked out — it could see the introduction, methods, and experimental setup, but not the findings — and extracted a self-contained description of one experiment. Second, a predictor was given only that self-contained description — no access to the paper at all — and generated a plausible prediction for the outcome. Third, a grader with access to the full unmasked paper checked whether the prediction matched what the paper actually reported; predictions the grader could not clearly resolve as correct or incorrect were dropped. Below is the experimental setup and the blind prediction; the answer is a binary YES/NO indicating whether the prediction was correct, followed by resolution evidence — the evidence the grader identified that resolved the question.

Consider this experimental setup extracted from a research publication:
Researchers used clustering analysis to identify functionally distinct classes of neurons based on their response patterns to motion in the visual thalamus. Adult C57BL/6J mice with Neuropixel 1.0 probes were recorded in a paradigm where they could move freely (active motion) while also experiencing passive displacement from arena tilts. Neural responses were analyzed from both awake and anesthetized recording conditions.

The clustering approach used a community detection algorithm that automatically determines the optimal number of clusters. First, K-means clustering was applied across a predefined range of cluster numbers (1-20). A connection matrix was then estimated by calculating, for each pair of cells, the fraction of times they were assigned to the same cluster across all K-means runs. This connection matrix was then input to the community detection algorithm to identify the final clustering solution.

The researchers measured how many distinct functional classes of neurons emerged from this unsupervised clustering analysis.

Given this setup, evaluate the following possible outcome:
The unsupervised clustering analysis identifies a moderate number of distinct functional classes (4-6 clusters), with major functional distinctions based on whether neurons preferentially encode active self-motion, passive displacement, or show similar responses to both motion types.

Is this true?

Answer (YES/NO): NO